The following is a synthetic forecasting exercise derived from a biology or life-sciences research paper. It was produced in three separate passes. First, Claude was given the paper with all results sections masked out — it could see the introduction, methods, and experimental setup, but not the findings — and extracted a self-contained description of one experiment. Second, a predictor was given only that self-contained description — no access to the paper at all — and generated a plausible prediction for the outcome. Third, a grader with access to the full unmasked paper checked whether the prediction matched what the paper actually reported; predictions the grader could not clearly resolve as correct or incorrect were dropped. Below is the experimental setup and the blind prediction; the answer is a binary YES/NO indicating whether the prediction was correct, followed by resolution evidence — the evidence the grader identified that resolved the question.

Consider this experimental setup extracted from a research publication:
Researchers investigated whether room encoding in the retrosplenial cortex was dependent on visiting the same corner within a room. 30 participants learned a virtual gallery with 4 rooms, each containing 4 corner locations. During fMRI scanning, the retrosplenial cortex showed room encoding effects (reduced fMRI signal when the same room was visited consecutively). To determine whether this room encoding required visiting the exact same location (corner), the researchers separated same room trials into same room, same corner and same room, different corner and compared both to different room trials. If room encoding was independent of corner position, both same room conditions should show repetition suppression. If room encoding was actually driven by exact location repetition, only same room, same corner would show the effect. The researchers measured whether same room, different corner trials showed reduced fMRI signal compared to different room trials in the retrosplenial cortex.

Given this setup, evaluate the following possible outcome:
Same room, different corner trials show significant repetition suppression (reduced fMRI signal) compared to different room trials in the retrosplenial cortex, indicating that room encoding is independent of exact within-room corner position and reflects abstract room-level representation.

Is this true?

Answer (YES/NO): YES